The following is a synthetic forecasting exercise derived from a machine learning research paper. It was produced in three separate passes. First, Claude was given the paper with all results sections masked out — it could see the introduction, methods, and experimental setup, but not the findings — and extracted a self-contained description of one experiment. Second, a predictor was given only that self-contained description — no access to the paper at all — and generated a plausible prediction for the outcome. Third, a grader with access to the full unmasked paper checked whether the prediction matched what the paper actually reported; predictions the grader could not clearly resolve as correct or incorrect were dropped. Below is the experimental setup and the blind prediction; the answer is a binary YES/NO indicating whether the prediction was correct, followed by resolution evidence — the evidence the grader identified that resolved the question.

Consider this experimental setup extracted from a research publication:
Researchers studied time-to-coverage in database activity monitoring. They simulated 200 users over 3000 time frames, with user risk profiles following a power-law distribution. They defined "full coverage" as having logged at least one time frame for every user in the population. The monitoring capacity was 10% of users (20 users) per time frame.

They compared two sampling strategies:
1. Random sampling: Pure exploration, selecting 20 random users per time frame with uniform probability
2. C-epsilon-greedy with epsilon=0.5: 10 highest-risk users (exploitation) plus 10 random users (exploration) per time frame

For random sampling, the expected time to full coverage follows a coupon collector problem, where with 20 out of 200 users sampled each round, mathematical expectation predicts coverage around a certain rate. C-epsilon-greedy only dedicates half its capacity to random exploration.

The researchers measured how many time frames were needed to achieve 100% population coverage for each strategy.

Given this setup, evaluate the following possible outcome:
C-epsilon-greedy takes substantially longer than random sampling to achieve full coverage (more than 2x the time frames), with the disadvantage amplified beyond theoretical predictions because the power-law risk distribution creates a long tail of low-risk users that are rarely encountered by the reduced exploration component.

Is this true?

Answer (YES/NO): NO